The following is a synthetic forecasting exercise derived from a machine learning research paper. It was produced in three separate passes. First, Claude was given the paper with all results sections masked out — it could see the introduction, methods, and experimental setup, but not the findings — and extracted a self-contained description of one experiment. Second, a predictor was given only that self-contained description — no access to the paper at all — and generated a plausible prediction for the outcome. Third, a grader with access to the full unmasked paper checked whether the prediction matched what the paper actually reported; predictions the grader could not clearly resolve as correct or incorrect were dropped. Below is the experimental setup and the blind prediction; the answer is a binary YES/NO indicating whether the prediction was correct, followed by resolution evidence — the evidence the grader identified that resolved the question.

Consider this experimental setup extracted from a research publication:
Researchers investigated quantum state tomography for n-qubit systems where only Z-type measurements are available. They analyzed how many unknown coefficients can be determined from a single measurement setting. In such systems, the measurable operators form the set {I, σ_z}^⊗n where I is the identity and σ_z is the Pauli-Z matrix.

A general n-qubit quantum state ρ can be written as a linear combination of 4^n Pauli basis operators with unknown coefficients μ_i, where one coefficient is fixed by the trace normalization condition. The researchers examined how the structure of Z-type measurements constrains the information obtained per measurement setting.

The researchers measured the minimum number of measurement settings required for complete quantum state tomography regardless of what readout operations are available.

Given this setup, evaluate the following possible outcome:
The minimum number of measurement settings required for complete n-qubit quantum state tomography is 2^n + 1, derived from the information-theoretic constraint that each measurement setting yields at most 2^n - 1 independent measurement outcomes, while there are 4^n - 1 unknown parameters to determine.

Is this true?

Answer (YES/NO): NO